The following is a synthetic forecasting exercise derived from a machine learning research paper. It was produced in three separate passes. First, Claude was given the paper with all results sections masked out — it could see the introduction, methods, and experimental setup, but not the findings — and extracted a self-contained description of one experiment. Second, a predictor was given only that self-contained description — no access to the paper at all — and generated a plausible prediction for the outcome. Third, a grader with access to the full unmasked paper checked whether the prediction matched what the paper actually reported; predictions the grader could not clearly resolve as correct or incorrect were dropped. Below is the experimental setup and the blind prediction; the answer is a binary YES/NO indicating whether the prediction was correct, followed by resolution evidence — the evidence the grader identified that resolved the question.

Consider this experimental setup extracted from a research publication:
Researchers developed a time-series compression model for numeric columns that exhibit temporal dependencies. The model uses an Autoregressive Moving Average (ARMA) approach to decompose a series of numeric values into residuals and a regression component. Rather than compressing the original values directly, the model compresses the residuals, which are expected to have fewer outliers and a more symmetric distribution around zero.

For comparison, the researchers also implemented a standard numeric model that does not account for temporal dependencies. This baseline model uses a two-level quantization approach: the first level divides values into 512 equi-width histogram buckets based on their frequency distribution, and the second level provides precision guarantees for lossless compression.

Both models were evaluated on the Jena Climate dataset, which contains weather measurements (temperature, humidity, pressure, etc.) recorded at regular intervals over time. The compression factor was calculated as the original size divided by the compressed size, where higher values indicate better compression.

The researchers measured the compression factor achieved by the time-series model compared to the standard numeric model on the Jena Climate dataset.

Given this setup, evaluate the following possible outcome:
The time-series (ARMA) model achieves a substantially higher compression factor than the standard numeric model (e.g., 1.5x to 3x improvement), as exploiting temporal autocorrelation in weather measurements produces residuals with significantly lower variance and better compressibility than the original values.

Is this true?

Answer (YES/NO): NO